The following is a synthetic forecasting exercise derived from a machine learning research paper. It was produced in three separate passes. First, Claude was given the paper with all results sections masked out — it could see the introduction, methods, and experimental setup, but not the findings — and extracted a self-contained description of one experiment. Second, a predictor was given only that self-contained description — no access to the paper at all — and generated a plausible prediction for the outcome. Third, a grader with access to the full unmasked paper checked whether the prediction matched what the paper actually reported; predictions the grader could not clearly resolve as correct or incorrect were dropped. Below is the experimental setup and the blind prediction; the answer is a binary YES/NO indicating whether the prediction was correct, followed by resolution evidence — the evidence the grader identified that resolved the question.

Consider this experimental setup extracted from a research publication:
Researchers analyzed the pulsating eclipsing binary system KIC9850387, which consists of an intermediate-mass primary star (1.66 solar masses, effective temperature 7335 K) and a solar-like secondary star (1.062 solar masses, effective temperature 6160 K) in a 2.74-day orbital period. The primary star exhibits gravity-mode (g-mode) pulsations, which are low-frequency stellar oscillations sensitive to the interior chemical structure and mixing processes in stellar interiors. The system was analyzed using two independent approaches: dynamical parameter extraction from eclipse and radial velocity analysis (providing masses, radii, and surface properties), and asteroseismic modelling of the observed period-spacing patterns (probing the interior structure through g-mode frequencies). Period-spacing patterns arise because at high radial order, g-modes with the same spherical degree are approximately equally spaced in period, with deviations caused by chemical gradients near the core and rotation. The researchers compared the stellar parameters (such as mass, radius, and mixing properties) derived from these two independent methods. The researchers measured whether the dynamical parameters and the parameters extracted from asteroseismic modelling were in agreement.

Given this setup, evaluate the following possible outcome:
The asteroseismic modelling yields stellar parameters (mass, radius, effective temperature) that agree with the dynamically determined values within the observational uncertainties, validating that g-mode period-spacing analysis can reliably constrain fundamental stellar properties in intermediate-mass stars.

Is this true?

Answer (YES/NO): NO